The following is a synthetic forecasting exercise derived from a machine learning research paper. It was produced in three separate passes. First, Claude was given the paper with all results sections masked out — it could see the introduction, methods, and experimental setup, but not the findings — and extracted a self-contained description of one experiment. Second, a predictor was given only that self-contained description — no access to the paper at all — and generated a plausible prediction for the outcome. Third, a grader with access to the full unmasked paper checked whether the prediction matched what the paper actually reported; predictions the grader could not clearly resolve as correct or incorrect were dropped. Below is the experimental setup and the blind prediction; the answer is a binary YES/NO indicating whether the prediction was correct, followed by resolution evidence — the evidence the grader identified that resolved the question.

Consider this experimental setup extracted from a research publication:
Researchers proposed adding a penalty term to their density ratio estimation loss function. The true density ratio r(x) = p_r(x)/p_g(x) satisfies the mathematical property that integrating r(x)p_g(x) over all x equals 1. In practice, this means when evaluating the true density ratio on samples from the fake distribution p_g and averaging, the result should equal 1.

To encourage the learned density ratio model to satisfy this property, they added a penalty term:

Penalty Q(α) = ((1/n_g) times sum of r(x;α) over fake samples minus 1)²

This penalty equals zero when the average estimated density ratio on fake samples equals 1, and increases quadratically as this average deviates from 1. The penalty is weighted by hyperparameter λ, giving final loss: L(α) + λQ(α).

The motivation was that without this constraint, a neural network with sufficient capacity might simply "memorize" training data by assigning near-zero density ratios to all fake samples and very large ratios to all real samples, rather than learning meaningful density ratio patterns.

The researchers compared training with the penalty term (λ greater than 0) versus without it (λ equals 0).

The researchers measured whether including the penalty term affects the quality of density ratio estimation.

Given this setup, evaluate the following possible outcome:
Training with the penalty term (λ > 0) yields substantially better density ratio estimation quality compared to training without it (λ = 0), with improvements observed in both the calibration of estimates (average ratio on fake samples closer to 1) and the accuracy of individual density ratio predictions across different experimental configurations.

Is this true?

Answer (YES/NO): NO